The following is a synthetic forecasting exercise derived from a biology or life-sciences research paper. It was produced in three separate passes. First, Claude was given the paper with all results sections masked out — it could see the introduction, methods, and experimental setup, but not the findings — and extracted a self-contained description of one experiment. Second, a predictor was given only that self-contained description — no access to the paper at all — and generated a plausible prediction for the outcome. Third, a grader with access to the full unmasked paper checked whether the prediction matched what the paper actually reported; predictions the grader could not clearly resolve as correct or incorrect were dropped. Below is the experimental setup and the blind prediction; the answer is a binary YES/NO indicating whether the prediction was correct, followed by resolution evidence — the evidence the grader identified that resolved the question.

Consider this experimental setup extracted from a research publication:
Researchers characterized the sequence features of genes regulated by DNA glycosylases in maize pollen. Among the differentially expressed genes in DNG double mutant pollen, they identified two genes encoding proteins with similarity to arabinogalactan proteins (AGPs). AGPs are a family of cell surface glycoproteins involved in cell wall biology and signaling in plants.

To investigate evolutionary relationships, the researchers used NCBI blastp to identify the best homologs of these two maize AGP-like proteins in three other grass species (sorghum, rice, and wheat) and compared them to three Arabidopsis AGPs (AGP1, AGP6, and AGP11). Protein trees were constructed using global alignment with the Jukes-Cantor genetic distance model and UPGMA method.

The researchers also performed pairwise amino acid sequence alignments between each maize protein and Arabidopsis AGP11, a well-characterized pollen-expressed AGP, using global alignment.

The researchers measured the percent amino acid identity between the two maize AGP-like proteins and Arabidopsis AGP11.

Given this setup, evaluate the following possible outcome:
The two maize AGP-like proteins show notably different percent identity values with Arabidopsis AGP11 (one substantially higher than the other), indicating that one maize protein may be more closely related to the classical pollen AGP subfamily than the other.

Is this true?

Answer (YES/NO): NO